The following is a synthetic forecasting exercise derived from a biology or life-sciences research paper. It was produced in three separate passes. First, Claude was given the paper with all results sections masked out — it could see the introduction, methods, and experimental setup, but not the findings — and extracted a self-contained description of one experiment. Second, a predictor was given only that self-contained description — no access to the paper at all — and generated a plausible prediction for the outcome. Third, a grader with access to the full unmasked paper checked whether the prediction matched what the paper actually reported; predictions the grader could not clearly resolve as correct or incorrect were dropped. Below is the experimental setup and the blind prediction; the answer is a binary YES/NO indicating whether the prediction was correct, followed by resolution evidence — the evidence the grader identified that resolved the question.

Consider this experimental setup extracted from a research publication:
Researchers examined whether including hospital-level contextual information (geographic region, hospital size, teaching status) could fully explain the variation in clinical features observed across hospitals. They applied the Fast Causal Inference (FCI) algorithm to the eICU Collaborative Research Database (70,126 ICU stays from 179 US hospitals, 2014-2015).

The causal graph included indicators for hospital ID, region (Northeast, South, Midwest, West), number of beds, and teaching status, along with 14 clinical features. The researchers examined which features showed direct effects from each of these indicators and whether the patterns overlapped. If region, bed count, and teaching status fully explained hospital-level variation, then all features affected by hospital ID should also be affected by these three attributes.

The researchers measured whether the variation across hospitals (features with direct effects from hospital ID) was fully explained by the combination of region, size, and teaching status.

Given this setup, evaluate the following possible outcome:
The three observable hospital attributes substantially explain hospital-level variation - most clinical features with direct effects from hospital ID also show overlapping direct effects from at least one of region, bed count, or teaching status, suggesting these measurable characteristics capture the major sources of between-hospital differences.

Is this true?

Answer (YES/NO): NO